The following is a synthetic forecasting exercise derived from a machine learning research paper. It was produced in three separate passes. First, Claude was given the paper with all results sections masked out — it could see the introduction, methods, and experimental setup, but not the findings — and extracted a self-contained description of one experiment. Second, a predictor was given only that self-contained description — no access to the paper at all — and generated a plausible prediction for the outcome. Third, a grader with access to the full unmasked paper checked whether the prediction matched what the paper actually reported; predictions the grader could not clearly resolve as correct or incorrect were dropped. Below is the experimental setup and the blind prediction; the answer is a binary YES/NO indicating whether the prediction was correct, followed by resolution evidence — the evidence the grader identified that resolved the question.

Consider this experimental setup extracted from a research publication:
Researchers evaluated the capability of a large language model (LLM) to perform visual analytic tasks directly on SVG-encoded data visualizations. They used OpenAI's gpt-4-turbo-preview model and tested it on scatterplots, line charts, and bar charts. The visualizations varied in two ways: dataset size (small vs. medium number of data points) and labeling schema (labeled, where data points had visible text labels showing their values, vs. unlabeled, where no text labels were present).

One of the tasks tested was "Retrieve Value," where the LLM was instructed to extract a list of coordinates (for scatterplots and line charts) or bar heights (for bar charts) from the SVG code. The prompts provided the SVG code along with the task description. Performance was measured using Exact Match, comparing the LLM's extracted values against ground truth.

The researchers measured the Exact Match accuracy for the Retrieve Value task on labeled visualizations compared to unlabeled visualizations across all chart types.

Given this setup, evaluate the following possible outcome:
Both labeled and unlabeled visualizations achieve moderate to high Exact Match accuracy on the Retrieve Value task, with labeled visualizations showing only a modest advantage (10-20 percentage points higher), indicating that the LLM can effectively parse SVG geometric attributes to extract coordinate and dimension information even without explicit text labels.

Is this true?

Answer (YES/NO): NO